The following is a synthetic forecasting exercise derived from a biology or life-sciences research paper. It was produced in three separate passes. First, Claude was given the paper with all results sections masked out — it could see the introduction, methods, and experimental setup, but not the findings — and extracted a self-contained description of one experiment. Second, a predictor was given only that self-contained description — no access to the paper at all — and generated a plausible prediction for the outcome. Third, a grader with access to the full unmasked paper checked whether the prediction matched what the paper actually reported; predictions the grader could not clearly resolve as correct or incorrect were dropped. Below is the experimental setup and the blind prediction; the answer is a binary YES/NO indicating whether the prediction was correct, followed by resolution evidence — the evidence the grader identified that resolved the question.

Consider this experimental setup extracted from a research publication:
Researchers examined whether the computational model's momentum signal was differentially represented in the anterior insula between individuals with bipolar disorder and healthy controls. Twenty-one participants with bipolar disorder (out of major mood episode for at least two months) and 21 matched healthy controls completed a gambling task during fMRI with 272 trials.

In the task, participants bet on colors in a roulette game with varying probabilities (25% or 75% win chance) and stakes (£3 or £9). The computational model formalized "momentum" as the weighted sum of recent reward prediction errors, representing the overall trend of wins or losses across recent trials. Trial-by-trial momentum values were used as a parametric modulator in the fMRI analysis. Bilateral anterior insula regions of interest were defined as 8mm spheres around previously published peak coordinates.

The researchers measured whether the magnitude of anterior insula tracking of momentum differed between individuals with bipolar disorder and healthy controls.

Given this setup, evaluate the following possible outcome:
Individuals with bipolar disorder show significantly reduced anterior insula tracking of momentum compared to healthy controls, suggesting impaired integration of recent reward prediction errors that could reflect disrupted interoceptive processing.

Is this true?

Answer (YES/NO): NO